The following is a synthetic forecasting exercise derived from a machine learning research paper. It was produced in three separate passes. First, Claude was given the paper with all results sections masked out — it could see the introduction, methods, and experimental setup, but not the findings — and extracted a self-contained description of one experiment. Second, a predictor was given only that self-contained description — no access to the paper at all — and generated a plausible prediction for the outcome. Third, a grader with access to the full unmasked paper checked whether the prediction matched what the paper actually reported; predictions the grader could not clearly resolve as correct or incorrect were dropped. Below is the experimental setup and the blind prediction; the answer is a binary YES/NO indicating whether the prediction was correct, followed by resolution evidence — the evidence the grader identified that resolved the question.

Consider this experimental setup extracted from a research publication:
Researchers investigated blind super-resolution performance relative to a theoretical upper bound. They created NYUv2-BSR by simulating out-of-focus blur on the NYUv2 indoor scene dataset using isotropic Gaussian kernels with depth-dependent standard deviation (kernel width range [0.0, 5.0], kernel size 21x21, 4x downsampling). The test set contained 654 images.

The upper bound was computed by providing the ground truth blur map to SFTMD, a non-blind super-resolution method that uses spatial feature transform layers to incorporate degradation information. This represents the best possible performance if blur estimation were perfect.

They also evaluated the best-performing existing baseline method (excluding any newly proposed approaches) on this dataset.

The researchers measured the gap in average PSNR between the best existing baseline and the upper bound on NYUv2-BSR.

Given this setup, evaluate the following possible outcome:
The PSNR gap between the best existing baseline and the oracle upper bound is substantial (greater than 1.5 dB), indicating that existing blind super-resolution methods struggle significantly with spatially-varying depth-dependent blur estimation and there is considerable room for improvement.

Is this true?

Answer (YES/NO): YES